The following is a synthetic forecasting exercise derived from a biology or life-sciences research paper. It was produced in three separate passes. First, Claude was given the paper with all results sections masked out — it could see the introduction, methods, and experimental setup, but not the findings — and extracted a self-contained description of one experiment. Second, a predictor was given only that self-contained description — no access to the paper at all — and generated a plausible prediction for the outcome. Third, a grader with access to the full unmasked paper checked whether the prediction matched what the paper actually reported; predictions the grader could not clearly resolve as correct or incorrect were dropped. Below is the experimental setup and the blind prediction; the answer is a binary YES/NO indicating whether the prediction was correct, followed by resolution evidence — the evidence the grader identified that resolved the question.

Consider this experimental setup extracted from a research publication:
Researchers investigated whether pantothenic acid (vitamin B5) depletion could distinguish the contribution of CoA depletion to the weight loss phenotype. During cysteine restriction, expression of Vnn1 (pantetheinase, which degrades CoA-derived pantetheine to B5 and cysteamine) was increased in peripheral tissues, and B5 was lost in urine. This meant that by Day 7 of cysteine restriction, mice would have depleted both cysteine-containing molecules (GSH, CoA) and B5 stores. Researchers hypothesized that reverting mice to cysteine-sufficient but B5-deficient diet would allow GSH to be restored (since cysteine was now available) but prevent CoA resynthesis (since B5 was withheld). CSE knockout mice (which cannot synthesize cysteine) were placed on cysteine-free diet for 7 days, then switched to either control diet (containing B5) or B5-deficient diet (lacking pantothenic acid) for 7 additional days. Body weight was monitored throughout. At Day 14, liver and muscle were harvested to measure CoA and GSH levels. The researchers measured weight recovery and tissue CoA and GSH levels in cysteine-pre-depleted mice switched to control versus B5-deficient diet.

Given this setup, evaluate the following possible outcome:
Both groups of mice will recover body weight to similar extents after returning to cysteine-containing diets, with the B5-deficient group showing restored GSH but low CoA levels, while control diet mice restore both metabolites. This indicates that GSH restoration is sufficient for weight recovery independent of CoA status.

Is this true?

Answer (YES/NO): NO